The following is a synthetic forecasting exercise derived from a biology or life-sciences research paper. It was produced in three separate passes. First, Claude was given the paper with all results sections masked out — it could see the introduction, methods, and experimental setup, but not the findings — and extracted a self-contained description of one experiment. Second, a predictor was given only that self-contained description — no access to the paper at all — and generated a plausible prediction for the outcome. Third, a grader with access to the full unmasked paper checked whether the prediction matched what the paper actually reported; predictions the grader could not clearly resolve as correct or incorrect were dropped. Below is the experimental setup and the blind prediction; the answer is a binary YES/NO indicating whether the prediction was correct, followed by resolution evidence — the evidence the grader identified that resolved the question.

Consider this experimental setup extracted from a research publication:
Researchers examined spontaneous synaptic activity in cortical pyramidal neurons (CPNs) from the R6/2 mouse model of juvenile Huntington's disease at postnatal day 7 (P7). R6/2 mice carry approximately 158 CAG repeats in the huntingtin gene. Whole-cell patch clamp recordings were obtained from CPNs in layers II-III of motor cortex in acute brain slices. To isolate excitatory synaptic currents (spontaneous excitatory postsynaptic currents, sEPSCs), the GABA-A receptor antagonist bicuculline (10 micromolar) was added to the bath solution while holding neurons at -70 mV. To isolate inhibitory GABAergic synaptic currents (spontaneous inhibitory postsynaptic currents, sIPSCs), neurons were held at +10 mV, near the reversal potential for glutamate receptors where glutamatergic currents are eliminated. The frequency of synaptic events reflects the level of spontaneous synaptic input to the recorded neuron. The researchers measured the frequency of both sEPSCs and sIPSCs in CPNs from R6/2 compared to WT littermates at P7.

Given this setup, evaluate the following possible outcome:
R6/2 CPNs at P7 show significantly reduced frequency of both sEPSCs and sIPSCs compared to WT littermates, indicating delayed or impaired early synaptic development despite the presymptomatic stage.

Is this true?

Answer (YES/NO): YES